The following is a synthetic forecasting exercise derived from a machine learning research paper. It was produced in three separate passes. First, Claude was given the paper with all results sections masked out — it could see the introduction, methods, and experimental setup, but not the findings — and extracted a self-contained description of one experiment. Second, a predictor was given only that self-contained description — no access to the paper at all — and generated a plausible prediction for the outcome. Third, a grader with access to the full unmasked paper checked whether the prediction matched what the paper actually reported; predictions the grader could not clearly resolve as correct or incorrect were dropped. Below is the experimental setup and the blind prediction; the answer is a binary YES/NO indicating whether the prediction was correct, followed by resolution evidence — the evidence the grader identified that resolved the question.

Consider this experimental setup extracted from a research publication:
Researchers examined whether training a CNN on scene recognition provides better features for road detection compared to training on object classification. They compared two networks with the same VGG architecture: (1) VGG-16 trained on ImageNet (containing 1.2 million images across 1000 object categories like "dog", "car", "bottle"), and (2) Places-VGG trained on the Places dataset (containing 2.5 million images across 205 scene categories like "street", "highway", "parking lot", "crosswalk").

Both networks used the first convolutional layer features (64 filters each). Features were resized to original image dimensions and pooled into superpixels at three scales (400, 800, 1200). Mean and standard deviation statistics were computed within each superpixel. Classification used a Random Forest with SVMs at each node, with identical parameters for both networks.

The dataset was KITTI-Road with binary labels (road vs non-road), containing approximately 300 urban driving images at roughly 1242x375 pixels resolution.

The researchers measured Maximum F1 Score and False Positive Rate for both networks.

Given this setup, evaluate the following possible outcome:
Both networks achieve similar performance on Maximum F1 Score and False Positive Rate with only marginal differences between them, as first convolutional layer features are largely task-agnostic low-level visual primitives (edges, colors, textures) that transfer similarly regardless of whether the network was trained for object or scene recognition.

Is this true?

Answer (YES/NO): NO